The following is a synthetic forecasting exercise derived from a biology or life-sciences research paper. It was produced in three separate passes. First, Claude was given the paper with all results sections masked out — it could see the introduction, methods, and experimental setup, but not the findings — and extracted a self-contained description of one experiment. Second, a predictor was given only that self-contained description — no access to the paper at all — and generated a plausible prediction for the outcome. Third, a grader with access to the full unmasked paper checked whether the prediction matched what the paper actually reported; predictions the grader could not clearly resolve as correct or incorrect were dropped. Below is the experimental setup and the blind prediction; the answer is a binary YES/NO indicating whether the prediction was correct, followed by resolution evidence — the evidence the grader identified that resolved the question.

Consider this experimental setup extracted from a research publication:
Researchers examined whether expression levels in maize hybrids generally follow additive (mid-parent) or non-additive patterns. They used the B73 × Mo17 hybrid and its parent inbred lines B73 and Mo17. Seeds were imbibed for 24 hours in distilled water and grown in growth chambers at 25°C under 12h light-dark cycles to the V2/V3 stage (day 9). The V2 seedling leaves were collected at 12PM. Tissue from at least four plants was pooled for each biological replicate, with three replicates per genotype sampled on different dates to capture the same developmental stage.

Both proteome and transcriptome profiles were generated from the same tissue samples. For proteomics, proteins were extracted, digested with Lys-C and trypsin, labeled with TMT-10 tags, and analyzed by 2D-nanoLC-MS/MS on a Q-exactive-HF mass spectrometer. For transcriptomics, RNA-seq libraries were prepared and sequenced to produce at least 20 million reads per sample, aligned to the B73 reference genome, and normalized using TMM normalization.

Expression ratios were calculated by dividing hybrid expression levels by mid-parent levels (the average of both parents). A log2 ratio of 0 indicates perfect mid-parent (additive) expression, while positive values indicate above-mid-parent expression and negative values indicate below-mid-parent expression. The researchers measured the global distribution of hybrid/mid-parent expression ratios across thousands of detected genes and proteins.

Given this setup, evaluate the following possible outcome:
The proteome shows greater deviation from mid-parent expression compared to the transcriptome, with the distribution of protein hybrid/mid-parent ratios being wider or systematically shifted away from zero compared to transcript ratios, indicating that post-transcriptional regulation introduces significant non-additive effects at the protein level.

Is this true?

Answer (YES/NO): NO